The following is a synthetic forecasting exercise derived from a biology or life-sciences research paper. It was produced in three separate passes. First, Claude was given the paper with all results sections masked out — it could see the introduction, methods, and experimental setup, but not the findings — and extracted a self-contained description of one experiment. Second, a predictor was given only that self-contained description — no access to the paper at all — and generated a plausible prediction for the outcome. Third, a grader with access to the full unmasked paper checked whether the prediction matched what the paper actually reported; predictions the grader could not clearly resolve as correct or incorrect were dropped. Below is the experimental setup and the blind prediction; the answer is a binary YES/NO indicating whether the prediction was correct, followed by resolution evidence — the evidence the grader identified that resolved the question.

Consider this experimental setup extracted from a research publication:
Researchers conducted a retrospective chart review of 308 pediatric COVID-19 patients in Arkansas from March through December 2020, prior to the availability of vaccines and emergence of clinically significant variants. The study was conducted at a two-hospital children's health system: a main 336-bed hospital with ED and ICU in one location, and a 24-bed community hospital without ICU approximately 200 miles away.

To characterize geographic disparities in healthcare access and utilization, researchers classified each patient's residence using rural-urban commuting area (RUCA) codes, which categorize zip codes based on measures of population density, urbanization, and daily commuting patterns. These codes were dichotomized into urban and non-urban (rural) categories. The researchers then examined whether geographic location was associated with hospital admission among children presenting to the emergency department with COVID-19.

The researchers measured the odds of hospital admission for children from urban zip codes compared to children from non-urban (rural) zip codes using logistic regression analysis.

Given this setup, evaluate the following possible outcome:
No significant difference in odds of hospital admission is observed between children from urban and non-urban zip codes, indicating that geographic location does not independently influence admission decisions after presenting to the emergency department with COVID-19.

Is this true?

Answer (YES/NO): NO